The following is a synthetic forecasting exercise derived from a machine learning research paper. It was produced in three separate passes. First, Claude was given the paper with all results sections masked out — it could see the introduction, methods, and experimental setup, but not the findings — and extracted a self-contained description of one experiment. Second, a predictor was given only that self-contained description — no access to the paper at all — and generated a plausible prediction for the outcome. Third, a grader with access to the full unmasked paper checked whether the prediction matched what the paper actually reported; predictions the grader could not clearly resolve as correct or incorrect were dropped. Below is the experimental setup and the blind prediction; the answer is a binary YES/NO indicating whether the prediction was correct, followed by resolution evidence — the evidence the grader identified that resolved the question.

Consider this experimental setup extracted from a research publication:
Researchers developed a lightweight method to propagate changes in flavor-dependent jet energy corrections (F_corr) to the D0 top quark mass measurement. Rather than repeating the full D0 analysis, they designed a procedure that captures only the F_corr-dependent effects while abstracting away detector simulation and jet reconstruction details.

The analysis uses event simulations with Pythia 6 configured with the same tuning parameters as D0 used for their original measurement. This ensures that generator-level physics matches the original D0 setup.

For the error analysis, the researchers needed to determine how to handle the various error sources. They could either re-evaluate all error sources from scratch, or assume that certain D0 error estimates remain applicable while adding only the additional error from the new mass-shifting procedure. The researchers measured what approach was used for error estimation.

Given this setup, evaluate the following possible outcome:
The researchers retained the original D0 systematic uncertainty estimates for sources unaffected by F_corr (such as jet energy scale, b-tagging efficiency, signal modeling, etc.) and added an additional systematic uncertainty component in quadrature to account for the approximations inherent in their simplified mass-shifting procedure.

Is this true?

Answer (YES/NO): NO